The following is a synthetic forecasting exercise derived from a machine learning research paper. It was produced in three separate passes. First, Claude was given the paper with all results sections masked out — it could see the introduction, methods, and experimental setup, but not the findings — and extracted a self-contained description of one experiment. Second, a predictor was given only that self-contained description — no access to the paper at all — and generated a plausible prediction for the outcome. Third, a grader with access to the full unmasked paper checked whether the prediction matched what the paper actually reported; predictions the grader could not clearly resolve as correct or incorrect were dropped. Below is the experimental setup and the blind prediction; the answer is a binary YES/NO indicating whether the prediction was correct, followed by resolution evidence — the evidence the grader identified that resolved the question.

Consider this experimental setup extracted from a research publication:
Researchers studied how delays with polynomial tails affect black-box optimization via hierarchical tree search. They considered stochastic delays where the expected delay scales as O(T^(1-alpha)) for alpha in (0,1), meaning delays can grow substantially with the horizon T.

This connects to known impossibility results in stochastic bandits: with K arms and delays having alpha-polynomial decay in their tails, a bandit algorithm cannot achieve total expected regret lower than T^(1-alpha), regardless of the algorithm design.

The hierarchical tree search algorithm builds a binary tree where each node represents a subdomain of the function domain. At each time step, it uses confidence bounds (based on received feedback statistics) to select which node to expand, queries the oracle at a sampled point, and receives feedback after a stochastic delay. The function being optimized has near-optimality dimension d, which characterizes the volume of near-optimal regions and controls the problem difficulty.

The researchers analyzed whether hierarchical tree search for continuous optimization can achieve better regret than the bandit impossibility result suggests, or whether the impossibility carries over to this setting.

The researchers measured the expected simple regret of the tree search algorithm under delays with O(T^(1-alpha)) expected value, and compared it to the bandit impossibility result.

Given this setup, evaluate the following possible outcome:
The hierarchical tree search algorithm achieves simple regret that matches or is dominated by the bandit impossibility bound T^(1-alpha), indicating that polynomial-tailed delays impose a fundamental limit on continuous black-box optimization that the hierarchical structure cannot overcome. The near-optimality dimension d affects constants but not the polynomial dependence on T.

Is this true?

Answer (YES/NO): NO